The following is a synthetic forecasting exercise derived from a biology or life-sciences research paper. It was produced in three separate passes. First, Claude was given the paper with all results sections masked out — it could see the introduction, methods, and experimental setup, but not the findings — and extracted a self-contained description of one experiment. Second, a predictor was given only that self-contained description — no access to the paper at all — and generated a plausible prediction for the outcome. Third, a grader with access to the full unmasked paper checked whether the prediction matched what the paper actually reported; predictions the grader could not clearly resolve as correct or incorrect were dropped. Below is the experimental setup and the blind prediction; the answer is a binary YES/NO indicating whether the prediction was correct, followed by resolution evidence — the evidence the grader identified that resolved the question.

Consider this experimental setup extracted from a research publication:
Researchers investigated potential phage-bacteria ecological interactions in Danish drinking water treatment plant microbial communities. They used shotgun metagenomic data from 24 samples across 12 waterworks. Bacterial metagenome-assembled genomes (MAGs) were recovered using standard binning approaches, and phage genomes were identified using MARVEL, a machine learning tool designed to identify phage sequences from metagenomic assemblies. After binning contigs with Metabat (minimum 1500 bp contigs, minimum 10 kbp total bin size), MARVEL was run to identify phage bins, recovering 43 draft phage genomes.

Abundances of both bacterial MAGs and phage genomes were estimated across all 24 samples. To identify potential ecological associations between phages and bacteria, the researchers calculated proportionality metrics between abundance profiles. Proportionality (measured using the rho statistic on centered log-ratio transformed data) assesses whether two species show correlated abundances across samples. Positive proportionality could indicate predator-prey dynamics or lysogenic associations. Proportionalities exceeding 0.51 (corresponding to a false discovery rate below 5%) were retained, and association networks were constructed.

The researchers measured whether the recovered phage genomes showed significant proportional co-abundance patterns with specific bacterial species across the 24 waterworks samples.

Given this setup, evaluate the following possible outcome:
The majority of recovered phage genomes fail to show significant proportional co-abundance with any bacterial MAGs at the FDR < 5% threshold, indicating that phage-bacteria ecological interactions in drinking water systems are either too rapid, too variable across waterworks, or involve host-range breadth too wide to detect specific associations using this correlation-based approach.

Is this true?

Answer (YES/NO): NO